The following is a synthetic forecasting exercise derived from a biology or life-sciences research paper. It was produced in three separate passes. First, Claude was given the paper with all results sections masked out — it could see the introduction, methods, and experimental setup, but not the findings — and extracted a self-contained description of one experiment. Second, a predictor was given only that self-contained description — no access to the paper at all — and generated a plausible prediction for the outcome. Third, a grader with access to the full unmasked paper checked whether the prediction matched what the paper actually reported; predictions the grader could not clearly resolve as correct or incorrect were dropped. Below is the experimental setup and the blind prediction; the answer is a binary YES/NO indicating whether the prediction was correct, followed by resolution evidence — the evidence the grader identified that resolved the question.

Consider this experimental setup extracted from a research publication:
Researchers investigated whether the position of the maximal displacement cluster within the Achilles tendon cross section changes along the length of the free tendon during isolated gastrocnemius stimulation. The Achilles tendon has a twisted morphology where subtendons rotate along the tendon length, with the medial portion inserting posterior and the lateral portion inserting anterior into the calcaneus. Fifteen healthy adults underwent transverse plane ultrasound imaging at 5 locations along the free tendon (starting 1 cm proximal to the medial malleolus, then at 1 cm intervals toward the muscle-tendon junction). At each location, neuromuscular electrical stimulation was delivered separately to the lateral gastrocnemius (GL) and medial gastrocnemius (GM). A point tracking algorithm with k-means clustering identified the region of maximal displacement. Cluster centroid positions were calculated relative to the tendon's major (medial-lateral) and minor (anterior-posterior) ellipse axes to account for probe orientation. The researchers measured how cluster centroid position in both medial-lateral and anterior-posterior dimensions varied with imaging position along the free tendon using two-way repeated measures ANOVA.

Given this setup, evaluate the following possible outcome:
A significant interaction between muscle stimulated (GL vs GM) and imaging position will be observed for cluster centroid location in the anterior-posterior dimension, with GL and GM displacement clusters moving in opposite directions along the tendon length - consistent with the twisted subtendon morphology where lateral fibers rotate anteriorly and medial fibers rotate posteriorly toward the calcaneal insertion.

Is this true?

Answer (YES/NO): NO